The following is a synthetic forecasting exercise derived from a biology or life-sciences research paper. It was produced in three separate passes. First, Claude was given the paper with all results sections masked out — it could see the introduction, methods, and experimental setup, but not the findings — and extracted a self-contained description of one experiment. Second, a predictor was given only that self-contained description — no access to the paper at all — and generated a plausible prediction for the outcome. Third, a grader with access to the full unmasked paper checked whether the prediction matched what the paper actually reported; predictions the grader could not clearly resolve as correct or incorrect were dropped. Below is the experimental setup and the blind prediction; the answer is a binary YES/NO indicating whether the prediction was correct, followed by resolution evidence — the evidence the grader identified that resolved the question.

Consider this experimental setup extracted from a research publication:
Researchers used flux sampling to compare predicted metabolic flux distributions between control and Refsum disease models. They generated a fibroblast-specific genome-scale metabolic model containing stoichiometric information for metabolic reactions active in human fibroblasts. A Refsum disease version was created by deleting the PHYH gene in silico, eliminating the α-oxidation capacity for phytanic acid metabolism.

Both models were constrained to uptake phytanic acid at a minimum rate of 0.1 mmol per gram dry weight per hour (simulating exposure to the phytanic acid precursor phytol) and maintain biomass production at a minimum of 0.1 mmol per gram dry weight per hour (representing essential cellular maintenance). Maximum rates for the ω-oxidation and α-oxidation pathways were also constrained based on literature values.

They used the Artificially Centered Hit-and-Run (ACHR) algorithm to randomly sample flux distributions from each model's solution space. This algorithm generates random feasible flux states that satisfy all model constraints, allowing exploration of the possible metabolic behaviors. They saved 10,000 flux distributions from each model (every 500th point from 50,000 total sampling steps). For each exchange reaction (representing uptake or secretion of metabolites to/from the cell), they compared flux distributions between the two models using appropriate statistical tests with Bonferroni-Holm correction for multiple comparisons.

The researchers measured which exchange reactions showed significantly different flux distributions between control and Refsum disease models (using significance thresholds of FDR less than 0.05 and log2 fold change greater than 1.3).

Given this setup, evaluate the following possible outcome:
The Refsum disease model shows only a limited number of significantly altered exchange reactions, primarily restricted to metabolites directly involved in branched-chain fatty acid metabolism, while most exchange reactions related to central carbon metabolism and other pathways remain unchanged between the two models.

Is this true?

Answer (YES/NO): NO